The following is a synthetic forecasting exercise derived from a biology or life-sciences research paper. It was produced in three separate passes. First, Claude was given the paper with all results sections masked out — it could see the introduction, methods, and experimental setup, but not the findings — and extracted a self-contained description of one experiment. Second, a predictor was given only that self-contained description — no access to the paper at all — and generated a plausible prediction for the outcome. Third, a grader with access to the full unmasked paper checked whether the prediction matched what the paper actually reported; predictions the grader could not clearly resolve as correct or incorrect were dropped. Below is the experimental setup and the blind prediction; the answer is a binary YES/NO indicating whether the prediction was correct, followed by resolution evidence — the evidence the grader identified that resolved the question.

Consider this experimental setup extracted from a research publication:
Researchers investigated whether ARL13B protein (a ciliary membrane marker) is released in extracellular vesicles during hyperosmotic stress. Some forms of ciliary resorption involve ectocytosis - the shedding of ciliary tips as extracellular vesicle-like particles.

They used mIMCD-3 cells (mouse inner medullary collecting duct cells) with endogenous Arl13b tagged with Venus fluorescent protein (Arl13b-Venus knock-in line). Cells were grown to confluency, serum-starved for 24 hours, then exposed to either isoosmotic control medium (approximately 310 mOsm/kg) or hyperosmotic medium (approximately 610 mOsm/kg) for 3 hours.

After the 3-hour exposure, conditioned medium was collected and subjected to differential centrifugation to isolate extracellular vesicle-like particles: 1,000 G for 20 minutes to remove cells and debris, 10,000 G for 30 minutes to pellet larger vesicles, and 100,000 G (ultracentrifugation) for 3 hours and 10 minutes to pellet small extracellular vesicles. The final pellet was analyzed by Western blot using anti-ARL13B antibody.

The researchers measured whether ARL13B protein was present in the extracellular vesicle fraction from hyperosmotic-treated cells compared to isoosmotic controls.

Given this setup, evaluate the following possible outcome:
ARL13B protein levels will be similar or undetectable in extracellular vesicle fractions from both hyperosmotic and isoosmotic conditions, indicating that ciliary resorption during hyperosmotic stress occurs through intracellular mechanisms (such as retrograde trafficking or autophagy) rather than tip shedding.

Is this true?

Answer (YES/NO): NO